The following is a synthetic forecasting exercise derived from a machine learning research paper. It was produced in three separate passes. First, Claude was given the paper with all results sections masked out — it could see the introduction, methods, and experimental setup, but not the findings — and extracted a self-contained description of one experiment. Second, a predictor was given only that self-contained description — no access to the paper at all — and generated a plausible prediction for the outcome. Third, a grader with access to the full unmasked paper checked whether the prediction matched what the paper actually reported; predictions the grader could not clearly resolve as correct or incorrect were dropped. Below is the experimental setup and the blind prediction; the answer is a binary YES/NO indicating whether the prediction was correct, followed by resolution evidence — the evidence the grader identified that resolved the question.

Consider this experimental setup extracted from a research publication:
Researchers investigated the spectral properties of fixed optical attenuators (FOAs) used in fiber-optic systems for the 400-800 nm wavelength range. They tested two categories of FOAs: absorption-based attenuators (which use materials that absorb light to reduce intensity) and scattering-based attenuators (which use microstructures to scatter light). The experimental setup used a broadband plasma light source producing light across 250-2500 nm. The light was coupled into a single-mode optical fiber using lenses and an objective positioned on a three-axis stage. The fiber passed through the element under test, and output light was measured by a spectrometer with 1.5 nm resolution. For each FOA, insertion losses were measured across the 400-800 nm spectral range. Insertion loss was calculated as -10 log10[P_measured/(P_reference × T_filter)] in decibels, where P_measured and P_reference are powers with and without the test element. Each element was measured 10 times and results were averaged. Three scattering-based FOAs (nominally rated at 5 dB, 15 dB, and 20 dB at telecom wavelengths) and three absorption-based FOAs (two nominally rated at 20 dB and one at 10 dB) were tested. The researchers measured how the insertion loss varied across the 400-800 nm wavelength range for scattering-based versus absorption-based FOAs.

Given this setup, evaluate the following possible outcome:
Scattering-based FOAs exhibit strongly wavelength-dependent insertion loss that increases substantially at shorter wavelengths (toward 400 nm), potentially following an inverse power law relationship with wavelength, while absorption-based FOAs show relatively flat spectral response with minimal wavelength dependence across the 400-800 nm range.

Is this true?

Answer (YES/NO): NO